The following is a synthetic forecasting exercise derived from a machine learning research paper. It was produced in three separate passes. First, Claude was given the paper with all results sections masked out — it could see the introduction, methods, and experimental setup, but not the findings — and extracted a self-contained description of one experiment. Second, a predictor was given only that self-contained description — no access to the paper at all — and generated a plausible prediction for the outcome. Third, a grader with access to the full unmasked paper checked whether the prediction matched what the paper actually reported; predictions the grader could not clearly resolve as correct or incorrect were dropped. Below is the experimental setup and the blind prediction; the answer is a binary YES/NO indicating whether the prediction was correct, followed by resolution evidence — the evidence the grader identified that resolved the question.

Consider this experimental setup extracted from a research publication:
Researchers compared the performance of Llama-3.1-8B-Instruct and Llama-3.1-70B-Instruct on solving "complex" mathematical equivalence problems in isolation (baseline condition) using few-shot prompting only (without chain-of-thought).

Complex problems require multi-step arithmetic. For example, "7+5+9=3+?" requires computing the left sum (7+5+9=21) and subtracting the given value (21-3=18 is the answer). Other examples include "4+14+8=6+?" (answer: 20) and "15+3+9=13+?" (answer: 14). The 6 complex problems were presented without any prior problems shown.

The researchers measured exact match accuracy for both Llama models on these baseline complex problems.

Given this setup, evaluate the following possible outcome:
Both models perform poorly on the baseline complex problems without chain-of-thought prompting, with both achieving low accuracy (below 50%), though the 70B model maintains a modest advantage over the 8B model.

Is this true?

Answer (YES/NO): NO